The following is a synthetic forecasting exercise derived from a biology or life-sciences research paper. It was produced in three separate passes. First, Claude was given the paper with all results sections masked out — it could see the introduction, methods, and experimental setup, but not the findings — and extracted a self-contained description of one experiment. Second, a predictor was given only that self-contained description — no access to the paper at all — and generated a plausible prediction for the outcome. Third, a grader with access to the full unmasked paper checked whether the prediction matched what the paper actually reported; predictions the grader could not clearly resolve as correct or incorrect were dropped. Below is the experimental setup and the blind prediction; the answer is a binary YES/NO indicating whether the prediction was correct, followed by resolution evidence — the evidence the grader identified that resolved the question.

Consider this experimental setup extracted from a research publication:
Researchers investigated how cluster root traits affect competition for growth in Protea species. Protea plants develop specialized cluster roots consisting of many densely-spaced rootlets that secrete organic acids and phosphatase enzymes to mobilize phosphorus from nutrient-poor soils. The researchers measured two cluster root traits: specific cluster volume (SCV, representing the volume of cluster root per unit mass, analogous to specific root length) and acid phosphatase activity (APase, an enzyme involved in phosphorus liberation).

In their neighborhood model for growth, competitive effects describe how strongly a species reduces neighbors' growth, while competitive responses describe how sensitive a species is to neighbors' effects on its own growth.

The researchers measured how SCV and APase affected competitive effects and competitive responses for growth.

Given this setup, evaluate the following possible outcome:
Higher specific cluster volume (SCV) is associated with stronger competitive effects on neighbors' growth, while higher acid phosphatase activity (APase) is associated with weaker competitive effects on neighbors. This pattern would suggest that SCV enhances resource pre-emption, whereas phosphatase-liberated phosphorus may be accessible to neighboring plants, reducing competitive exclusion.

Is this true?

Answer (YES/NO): NO